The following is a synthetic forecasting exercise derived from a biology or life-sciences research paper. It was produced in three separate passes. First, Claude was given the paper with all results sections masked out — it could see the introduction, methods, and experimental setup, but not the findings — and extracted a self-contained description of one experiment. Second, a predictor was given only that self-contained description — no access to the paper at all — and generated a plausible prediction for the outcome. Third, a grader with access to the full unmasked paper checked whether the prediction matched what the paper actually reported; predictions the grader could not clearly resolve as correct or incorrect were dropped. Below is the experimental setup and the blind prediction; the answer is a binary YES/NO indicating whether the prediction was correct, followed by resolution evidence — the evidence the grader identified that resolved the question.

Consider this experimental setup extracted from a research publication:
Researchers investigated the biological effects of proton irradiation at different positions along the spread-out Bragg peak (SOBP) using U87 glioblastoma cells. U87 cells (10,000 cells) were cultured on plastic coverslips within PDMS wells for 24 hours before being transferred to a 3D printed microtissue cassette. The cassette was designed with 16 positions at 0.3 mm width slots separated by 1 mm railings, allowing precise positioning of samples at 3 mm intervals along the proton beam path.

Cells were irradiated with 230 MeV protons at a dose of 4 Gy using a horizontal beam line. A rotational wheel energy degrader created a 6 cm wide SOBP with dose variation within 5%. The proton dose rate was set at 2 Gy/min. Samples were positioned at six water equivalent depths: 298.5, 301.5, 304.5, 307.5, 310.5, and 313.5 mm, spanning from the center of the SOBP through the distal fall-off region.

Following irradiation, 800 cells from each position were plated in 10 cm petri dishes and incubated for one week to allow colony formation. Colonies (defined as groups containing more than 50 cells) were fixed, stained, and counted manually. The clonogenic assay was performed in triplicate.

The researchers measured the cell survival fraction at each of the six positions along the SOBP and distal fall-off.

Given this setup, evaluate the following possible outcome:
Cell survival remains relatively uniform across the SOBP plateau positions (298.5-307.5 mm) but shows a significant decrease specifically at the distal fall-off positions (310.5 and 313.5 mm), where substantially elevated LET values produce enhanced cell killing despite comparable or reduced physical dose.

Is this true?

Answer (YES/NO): NO